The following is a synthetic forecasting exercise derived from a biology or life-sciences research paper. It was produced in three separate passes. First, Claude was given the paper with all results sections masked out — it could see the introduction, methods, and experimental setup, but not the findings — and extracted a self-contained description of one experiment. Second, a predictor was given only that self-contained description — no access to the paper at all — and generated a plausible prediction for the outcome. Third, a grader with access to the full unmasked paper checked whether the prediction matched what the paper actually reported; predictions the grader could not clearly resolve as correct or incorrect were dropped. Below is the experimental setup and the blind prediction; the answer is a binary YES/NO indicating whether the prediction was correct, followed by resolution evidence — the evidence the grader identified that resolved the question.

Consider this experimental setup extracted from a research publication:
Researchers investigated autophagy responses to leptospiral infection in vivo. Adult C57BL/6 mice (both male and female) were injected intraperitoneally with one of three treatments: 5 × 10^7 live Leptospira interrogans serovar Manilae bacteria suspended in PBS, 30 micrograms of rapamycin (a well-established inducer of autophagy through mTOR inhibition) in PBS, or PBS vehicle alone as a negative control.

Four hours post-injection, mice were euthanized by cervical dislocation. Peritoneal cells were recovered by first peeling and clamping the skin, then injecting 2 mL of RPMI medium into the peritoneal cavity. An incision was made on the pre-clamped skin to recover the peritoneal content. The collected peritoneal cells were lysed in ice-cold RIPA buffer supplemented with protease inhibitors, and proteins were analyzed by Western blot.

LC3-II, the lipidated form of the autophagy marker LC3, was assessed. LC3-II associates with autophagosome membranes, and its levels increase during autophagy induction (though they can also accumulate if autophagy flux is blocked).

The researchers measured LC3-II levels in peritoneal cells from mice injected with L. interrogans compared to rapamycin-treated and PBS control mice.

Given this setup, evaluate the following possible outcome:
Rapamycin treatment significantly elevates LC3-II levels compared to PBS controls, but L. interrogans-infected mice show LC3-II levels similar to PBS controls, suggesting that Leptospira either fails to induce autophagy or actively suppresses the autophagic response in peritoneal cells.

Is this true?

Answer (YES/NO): YES